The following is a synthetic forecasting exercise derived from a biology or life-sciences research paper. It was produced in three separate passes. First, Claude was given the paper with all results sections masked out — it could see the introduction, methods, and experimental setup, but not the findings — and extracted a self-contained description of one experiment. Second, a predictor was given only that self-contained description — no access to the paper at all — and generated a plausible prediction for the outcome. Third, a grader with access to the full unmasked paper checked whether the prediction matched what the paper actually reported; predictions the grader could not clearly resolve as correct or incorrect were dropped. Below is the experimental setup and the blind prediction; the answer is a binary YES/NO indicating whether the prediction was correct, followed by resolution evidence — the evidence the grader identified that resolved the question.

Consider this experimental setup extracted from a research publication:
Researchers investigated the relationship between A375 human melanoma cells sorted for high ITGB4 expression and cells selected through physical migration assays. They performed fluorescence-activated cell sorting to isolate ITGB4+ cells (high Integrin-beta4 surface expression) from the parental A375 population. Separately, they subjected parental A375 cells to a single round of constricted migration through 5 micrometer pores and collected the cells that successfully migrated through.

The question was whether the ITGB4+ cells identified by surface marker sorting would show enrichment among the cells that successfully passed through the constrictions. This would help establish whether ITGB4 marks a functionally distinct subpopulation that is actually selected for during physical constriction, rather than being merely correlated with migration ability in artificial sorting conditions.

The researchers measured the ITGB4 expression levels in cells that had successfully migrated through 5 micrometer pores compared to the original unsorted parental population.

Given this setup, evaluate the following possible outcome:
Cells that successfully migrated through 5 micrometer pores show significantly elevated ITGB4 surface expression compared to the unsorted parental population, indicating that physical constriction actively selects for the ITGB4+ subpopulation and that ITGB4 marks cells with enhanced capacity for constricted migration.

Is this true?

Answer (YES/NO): YES